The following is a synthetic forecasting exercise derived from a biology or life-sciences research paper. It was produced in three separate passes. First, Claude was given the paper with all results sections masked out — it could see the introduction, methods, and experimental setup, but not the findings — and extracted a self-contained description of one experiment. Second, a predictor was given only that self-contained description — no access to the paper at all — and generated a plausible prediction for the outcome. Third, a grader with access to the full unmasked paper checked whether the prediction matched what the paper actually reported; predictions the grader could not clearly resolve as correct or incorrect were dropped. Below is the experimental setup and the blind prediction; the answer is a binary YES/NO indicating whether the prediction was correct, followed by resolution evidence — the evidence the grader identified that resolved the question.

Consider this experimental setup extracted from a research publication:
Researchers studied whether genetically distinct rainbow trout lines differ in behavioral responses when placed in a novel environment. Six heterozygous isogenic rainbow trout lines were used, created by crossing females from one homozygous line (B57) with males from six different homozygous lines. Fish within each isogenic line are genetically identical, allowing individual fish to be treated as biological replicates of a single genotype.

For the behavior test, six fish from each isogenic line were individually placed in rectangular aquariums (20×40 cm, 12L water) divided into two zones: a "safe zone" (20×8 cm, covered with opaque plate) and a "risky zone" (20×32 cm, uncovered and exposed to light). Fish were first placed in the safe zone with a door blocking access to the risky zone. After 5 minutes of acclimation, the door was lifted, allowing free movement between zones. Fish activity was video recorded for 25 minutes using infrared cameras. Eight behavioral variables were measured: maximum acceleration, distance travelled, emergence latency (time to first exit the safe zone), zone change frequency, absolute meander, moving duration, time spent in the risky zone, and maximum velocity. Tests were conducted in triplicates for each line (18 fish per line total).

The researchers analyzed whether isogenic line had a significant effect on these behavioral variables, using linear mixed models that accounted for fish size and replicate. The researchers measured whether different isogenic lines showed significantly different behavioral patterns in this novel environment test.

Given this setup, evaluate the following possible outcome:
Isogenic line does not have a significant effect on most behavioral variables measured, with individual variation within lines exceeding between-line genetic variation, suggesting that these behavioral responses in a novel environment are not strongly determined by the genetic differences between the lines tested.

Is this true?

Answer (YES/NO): NO